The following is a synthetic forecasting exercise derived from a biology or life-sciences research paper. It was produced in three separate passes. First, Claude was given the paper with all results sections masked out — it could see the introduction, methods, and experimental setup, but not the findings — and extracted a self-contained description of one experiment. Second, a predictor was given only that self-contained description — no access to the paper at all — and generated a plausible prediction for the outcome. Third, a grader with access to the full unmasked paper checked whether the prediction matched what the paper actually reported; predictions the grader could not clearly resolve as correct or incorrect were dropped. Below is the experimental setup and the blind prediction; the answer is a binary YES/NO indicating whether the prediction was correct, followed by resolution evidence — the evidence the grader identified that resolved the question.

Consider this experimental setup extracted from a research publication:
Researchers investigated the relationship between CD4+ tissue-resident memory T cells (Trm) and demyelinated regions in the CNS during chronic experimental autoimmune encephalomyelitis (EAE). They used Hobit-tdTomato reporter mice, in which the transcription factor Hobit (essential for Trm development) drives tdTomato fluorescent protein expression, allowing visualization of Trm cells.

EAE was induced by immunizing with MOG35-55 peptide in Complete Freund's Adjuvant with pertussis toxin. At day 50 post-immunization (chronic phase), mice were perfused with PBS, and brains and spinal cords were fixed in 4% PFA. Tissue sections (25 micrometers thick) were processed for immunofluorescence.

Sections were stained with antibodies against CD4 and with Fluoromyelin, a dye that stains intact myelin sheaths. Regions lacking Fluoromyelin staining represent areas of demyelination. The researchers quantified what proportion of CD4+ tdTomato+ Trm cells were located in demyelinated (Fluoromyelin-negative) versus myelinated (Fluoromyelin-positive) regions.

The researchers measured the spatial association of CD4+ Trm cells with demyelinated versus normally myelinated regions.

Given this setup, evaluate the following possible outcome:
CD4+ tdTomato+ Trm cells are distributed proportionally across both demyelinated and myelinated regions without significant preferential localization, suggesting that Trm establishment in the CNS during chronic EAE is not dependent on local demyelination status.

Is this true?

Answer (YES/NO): NO